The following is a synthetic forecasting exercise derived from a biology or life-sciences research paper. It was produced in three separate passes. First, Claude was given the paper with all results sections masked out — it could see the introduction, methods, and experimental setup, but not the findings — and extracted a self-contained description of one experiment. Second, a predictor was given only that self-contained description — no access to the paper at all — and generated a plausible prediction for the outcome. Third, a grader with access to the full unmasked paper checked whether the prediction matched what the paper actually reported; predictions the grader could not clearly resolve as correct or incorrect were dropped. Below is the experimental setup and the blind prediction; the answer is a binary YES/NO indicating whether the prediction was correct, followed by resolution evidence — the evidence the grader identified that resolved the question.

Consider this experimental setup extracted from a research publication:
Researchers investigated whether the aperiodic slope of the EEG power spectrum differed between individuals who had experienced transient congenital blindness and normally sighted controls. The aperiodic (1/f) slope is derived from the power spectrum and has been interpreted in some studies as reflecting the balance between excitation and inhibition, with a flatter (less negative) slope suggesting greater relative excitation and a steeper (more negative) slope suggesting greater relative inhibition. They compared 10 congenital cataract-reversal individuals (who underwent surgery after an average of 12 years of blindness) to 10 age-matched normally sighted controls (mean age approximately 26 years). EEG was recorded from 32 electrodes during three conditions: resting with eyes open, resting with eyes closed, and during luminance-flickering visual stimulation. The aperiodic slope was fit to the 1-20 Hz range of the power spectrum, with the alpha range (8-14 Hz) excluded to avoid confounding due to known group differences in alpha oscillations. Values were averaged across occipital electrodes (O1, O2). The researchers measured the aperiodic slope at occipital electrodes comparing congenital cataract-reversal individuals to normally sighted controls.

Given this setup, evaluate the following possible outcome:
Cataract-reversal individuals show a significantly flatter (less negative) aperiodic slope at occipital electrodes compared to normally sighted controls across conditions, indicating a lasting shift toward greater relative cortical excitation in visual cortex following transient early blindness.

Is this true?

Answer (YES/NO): NO